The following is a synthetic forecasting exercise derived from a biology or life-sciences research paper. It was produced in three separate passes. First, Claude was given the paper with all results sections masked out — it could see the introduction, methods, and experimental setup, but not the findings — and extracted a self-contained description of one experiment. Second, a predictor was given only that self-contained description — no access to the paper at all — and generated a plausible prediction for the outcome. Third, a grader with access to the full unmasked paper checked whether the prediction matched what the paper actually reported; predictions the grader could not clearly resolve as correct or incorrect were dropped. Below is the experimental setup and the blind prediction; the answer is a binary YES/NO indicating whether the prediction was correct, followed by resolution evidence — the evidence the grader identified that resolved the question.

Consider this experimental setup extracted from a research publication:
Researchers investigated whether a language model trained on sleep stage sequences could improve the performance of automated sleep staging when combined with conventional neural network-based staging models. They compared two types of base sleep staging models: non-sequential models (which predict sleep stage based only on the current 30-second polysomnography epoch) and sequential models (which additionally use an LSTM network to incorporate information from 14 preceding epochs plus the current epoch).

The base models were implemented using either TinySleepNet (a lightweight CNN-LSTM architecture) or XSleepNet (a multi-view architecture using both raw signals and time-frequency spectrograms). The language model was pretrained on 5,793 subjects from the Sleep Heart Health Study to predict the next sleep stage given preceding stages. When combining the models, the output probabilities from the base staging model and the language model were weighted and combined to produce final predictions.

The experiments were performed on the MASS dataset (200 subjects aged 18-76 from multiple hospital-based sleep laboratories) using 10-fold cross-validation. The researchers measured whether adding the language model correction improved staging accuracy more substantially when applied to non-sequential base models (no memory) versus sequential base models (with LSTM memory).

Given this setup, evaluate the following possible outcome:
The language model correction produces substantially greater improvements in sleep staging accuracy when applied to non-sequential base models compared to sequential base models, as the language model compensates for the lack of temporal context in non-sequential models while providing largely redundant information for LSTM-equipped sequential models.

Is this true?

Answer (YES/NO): YES